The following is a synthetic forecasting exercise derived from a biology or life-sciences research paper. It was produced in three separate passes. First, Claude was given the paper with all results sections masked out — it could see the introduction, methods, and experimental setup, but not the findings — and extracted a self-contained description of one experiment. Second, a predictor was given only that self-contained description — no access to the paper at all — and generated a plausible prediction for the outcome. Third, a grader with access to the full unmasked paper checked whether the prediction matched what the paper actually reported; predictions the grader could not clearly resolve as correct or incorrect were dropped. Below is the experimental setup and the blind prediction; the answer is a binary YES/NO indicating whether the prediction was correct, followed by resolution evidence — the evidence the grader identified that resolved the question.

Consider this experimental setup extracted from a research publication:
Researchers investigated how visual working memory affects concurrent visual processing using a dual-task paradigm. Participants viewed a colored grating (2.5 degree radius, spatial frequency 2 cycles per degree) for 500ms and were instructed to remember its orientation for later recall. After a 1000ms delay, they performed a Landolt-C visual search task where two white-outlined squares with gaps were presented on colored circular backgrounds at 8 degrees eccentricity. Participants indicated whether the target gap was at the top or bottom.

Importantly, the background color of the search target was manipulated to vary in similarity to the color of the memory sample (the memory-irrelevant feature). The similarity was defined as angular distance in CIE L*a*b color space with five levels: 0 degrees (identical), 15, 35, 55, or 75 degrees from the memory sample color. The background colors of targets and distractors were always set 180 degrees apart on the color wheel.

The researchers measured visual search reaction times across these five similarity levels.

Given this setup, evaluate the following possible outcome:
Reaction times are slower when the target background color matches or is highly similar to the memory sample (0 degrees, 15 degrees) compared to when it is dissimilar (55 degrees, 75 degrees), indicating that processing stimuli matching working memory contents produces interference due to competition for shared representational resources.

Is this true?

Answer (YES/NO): NO